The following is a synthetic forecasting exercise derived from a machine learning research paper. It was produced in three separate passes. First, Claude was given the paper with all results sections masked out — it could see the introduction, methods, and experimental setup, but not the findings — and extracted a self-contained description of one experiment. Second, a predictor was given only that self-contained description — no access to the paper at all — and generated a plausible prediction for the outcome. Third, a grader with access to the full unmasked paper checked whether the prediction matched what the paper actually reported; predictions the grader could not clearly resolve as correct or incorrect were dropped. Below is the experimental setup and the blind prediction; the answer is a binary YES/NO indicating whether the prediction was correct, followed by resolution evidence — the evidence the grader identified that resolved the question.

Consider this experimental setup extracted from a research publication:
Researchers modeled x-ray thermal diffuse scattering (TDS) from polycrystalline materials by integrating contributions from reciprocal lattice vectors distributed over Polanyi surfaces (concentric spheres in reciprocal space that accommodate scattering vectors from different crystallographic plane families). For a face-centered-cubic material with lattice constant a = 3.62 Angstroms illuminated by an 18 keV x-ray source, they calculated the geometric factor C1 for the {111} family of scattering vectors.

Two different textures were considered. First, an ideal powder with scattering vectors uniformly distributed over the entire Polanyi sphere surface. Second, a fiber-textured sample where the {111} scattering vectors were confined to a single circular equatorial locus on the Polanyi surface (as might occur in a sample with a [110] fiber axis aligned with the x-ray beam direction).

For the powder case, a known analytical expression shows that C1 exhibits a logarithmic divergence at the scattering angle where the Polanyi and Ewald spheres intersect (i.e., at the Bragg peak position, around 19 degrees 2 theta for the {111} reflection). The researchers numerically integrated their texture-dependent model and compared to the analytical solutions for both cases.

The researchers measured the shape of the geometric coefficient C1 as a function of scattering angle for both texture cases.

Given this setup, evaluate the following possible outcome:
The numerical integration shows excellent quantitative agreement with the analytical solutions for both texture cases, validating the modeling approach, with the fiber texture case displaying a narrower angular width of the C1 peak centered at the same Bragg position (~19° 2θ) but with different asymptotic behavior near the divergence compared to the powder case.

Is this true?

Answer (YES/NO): NO